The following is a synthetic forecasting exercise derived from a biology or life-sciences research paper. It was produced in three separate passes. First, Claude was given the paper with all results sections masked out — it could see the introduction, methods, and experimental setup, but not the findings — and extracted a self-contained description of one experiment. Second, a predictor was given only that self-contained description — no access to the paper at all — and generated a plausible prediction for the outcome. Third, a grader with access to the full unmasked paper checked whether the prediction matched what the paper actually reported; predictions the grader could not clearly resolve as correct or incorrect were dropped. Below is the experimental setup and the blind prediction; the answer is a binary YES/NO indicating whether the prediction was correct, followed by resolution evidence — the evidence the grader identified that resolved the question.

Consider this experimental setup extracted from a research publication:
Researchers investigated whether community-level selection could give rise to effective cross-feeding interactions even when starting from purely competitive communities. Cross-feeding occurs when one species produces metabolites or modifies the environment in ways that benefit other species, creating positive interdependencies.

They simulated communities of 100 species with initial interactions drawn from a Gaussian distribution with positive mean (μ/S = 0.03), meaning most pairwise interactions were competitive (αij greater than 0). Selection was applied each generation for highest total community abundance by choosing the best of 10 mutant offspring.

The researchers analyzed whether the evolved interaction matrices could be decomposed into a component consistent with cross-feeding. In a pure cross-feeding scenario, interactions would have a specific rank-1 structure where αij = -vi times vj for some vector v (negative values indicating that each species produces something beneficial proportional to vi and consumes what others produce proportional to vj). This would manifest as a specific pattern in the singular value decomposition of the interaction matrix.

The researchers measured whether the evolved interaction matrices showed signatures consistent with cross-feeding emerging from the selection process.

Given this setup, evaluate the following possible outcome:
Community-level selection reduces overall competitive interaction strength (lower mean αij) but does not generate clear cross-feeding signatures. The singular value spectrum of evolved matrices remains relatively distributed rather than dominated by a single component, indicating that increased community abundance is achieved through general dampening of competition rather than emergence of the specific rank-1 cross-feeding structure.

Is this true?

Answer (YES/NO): NO